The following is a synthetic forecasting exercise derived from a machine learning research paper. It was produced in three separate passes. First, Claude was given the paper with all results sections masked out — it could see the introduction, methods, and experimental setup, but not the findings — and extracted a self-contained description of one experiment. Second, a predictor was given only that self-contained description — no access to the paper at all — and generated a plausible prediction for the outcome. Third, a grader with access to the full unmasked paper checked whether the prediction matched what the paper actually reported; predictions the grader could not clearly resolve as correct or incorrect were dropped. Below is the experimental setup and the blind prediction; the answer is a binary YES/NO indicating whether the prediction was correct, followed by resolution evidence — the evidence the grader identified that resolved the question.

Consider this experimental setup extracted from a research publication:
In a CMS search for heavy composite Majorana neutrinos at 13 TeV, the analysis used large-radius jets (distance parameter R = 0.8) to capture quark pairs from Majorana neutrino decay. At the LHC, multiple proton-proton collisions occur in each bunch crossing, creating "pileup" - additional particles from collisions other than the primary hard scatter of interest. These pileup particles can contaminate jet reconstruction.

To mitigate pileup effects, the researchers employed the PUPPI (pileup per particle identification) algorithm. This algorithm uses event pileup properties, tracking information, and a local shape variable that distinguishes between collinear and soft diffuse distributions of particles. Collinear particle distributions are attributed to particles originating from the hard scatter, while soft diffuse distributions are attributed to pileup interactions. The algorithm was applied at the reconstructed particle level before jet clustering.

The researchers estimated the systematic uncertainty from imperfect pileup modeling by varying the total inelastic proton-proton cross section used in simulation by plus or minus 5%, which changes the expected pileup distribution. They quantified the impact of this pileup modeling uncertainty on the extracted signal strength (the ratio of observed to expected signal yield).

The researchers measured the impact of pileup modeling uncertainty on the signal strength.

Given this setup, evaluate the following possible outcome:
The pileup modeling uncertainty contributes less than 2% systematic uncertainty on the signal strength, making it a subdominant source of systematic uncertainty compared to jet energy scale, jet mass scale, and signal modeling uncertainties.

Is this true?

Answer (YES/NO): NO